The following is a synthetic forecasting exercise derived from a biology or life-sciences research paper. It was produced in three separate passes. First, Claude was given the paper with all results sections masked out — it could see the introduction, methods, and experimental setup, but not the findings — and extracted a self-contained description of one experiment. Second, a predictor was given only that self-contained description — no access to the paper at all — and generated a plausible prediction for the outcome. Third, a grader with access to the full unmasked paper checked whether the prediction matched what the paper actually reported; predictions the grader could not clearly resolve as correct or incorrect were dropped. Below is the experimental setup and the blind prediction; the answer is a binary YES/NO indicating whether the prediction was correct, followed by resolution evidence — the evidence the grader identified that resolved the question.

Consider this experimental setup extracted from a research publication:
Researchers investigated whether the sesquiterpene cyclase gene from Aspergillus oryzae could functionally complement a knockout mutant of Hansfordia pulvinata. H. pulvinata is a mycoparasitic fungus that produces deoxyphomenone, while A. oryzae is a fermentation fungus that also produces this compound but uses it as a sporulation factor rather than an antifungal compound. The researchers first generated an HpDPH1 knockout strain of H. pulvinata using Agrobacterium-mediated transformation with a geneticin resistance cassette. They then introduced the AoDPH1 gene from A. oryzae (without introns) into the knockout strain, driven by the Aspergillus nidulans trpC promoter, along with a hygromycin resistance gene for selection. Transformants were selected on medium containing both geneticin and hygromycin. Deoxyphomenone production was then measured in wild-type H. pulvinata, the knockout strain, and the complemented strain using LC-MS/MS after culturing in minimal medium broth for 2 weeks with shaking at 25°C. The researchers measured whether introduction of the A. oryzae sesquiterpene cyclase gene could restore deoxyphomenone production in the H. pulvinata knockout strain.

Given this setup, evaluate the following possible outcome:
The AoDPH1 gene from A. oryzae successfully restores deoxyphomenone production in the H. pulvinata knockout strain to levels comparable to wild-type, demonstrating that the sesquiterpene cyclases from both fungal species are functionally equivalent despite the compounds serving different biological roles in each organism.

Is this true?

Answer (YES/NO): NO